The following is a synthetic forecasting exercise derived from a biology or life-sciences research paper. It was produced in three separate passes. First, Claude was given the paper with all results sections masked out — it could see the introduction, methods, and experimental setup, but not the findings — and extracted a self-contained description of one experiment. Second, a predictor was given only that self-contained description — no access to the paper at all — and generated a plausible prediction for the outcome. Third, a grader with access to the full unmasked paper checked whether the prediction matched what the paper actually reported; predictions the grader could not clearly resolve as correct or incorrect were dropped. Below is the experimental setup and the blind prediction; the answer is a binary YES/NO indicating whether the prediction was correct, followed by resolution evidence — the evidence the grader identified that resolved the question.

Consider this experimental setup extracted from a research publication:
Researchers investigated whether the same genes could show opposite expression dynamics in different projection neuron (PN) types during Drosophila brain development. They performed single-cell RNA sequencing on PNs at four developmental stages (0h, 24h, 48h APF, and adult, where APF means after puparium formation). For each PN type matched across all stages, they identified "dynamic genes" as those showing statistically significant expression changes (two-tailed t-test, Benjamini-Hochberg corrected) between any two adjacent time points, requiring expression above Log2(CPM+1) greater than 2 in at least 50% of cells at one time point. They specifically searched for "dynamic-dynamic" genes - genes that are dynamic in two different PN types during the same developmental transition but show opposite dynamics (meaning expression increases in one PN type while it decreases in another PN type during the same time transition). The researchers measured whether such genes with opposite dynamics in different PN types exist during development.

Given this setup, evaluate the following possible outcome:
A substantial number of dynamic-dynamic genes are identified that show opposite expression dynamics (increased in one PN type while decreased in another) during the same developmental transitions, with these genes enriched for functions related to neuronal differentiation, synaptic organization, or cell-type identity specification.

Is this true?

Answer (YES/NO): YES